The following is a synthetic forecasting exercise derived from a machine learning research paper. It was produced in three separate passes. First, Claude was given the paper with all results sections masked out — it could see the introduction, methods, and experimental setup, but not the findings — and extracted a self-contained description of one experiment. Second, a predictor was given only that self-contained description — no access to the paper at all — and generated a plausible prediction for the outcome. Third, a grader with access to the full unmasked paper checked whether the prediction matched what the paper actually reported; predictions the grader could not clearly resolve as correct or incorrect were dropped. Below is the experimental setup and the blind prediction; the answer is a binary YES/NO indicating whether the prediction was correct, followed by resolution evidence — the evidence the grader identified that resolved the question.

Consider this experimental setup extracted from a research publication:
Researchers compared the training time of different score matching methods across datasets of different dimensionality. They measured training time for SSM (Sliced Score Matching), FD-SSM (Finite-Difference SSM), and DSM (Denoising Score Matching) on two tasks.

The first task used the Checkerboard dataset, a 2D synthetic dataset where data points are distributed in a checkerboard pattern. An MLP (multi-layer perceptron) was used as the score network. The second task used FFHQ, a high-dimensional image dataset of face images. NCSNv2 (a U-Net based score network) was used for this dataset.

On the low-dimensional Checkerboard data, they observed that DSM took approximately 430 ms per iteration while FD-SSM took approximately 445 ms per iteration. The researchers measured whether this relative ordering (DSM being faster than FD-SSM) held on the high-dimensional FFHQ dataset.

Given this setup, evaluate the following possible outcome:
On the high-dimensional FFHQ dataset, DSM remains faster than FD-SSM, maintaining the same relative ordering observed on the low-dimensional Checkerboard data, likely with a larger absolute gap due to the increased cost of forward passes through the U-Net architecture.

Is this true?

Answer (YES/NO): NO